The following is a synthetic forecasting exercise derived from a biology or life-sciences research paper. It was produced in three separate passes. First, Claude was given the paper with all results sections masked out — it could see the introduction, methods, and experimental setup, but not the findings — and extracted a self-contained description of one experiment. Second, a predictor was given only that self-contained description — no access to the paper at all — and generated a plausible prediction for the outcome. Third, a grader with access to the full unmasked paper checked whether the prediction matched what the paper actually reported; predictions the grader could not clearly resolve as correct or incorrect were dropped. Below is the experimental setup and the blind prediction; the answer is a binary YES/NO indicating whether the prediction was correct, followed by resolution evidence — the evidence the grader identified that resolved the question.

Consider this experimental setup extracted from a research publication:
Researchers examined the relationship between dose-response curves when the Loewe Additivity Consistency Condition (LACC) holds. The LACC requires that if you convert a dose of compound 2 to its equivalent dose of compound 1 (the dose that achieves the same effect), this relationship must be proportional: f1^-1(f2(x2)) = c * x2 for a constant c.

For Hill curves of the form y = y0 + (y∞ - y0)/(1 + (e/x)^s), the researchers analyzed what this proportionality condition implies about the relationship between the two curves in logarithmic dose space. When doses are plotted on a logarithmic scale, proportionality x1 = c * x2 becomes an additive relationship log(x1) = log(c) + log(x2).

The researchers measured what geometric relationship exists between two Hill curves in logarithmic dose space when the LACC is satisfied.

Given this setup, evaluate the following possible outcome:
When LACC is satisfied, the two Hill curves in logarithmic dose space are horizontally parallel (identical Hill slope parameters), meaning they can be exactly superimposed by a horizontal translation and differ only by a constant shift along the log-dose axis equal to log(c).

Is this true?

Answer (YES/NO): YES